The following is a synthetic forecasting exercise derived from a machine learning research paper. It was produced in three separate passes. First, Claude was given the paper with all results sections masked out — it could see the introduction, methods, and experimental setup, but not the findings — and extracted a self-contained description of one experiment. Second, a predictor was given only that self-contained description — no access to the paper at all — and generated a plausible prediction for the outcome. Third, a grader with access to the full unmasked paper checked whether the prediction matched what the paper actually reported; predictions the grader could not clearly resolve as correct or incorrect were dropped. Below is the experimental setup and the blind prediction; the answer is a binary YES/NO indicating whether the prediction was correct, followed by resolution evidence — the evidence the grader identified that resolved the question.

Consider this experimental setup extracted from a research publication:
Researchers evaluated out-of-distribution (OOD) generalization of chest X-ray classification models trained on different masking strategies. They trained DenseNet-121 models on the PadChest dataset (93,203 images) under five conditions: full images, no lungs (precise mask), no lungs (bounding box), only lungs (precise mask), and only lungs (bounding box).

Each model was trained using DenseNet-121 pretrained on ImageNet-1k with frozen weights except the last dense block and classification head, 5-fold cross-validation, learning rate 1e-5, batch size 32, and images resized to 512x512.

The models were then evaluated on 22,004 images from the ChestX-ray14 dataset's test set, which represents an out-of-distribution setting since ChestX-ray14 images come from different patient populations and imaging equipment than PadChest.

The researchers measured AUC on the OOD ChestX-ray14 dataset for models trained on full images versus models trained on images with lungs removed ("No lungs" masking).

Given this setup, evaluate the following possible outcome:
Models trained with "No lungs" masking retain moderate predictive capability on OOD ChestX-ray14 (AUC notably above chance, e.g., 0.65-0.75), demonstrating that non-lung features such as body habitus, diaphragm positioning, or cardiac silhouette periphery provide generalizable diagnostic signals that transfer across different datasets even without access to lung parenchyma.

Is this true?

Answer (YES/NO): NO